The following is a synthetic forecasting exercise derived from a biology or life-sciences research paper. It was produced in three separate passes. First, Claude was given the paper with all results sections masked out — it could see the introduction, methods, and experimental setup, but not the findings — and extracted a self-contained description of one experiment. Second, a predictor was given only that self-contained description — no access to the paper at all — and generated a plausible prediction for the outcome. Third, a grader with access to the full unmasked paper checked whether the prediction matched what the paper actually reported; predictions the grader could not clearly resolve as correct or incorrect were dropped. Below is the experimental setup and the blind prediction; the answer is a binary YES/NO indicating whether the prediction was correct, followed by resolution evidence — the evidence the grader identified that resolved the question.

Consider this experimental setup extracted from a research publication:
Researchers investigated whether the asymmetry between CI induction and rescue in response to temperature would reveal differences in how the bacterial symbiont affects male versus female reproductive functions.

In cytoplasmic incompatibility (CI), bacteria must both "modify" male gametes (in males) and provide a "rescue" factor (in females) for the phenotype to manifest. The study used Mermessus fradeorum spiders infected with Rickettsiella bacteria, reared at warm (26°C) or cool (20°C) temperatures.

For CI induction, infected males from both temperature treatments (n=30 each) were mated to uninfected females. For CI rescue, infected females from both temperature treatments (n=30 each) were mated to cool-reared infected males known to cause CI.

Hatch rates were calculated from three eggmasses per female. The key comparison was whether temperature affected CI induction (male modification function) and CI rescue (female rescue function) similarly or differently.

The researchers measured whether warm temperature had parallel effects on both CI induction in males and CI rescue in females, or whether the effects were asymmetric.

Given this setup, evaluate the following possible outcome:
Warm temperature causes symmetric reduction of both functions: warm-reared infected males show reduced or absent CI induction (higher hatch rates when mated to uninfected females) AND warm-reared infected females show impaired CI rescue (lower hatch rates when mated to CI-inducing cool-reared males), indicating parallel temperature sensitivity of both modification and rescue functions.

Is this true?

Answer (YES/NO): NO